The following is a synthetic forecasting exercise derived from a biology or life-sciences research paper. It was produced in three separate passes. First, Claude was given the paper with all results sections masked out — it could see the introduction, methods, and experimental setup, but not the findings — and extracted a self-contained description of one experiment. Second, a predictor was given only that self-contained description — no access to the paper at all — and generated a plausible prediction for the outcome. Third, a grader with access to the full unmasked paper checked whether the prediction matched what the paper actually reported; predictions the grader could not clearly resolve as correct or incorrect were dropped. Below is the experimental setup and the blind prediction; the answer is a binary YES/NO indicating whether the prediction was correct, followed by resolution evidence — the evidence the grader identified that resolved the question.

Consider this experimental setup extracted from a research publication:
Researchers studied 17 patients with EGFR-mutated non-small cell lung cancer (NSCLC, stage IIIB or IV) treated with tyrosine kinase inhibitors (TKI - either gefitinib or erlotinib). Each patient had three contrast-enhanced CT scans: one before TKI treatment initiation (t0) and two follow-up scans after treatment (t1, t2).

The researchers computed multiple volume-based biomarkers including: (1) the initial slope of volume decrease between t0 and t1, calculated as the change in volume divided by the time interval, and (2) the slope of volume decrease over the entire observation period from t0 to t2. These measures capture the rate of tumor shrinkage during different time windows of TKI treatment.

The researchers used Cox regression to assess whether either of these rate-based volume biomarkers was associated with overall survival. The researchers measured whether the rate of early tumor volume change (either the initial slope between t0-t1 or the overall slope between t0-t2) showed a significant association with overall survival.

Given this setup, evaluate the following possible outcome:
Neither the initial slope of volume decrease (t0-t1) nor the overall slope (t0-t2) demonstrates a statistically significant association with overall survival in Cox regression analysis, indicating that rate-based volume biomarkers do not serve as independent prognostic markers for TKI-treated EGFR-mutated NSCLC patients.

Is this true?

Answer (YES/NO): YES